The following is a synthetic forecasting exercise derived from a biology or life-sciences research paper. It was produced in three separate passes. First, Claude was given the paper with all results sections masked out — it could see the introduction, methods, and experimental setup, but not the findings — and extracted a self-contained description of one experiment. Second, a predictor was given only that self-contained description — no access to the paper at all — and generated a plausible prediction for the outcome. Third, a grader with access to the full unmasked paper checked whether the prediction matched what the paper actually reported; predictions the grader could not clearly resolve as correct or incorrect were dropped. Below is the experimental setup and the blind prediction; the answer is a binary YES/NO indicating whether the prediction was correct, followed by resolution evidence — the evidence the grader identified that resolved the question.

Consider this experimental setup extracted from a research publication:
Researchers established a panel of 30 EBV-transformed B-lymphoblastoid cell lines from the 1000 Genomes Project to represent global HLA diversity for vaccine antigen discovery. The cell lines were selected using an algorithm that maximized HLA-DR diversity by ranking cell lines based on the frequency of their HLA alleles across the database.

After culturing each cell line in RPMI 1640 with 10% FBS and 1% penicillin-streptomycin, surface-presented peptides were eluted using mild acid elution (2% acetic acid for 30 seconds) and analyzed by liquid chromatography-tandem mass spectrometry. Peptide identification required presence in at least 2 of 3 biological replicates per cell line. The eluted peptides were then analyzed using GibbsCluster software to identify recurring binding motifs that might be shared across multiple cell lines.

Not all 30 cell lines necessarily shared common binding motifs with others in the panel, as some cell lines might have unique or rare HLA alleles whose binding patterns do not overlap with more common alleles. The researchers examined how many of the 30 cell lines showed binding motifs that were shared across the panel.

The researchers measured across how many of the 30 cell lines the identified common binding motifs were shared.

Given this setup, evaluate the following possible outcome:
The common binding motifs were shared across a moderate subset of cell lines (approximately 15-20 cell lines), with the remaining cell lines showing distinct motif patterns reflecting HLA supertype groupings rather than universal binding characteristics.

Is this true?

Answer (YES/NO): NO